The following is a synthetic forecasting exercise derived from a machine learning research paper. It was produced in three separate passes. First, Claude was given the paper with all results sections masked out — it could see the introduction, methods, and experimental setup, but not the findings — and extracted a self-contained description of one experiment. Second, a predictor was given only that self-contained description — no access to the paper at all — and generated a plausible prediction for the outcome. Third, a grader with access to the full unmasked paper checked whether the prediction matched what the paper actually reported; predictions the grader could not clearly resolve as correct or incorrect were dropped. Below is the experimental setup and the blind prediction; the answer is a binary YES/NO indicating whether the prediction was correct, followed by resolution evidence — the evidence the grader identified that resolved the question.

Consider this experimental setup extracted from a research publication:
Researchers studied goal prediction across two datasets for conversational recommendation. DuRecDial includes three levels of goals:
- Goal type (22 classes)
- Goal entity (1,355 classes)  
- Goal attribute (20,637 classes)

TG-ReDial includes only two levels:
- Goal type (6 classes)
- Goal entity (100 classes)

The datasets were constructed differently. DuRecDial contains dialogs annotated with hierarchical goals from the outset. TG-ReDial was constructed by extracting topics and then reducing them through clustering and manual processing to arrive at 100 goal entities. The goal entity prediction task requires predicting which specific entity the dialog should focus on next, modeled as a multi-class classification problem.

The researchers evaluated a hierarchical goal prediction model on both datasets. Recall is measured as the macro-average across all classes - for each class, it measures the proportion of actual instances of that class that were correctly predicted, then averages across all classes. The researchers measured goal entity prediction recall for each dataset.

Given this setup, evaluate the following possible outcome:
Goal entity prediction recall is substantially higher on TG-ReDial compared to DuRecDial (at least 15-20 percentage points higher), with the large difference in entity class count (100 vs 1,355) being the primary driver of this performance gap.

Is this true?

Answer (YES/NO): NO